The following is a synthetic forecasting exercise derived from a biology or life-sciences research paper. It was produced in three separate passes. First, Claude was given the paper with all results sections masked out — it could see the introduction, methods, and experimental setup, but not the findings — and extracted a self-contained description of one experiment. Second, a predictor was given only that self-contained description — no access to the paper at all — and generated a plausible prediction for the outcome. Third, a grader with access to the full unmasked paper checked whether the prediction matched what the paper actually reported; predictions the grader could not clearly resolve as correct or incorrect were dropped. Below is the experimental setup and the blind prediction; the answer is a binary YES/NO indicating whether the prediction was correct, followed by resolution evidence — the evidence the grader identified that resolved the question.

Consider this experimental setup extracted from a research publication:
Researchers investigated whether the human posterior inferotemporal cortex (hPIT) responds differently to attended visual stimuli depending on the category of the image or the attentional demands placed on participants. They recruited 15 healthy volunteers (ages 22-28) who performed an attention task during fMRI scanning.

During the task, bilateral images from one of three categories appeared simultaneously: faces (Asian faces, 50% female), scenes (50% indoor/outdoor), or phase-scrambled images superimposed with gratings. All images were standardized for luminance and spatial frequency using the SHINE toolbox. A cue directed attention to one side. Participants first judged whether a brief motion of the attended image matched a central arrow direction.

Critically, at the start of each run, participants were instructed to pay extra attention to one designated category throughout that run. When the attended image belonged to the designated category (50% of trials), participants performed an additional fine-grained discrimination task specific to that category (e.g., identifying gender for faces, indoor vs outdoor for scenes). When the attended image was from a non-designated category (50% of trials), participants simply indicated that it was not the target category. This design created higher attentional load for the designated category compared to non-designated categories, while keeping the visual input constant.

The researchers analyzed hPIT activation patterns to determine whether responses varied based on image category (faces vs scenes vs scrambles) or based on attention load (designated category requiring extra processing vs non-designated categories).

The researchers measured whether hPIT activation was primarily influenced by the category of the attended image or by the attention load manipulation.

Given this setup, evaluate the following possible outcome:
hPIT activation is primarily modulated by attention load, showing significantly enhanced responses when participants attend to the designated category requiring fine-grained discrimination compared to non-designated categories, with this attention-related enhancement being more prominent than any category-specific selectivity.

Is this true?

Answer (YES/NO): YES